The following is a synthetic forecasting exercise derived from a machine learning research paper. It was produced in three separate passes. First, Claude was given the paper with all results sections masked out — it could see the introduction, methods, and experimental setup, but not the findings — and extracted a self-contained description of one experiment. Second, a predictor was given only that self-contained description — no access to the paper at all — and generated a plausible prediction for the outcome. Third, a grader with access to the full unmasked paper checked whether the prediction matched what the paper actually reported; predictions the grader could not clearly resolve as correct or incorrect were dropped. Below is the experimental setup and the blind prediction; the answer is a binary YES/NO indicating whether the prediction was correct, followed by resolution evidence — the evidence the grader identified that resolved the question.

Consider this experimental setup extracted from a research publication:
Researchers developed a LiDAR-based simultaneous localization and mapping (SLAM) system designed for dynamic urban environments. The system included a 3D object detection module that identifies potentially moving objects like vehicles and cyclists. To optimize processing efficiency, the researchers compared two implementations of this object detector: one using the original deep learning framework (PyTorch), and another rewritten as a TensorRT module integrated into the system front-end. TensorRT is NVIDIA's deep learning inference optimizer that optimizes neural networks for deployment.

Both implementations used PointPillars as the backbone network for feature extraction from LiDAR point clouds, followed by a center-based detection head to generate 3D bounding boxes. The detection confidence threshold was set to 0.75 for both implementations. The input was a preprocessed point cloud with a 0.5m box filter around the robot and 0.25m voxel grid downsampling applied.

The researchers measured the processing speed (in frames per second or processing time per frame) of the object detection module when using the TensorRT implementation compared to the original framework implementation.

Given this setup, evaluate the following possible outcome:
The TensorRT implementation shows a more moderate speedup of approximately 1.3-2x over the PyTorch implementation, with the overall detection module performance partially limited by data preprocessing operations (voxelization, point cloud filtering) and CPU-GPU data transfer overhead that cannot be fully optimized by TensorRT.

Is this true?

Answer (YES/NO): NO